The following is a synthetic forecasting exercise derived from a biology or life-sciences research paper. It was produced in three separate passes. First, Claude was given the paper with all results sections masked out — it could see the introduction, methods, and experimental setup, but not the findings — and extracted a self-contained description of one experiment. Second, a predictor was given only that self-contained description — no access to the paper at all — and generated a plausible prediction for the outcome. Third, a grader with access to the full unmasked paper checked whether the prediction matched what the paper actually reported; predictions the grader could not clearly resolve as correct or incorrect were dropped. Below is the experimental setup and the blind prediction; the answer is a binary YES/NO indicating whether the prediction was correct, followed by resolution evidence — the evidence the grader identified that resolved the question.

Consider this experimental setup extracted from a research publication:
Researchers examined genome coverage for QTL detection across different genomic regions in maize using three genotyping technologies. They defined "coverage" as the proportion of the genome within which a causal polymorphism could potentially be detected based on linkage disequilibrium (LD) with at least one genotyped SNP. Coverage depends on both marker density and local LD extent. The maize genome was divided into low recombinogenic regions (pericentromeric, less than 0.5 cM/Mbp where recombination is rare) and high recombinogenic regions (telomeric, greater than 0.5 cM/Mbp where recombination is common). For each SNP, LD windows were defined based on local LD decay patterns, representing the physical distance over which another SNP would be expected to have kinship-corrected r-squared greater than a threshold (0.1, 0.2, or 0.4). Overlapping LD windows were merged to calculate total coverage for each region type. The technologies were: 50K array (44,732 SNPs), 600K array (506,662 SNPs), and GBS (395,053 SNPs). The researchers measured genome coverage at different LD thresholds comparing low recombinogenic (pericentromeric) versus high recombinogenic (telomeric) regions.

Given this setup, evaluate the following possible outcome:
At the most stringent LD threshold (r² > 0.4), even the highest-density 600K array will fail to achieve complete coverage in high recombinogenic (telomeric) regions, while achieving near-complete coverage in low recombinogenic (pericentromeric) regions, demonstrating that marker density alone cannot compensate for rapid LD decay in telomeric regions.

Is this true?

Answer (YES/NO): YES